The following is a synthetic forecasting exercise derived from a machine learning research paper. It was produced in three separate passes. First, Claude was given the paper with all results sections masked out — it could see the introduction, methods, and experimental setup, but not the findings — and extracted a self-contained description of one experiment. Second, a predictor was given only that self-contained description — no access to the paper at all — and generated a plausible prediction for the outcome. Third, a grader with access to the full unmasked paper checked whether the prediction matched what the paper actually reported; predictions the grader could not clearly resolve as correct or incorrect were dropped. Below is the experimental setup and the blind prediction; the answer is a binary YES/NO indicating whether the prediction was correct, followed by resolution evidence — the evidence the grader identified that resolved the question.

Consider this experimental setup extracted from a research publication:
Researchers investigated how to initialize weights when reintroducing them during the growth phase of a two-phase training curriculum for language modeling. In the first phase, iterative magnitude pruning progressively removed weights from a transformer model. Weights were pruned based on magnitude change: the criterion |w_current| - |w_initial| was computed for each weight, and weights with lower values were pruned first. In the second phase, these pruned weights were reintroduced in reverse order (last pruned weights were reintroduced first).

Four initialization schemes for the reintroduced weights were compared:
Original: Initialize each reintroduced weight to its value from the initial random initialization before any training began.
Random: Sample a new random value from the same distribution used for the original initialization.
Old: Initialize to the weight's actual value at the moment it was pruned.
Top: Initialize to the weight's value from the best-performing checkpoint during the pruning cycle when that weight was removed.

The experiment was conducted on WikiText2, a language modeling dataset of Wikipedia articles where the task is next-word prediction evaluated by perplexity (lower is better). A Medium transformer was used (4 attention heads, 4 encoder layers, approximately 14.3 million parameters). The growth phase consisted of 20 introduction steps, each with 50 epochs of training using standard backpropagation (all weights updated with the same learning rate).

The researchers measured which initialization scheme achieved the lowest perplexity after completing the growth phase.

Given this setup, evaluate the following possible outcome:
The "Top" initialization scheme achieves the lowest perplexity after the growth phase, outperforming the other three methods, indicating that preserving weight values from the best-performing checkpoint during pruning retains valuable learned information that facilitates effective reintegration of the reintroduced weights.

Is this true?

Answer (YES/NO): NO